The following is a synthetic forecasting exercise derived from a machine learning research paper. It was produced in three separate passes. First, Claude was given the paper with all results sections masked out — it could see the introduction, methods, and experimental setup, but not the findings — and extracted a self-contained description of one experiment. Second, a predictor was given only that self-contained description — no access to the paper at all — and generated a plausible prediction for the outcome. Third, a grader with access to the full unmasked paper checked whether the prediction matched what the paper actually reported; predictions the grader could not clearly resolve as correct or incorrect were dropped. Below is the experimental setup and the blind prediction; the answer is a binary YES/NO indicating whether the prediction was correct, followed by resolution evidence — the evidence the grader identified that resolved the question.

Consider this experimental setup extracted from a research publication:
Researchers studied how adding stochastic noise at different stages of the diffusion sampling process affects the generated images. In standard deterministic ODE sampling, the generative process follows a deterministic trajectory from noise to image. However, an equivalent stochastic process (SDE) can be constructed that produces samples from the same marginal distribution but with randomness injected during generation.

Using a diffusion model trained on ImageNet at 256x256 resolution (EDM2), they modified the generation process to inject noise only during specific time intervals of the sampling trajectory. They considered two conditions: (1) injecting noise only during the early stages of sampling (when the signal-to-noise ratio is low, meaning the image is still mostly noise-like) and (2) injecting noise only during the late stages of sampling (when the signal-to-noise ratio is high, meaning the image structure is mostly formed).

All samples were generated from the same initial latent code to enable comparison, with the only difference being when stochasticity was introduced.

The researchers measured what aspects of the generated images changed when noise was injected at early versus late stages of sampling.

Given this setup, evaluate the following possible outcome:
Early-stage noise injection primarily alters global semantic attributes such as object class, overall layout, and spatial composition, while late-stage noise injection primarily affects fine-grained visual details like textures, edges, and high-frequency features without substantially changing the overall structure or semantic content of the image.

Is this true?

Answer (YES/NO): YES